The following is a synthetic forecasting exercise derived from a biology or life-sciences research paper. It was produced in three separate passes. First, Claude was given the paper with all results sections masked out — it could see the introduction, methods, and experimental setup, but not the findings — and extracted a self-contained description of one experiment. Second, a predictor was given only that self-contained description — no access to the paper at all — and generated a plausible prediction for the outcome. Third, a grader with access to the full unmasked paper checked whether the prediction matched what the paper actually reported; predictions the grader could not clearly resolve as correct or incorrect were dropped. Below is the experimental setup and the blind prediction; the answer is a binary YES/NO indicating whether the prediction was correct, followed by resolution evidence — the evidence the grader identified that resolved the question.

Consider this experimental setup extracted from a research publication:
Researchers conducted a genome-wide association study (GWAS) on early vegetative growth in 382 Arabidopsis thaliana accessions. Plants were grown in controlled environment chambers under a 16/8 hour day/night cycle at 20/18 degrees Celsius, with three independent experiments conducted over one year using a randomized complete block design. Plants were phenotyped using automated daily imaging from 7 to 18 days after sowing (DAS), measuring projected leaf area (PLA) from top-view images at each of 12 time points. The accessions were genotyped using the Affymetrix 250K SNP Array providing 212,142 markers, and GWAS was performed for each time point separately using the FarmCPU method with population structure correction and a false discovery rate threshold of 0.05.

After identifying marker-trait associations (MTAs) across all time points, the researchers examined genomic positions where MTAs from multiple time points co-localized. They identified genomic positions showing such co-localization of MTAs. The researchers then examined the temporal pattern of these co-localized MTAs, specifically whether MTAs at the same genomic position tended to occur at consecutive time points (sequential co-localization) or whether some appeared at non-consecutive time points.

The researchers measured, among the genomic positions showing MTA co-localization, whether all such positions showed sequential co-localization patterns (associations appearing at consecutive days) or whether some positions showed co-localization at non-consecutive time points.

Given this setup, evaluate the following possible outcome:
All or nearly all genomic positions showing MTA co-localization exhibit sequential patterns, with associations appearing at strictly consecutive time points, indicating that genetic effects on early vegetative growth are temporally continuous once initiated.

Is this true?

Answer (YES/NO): NO